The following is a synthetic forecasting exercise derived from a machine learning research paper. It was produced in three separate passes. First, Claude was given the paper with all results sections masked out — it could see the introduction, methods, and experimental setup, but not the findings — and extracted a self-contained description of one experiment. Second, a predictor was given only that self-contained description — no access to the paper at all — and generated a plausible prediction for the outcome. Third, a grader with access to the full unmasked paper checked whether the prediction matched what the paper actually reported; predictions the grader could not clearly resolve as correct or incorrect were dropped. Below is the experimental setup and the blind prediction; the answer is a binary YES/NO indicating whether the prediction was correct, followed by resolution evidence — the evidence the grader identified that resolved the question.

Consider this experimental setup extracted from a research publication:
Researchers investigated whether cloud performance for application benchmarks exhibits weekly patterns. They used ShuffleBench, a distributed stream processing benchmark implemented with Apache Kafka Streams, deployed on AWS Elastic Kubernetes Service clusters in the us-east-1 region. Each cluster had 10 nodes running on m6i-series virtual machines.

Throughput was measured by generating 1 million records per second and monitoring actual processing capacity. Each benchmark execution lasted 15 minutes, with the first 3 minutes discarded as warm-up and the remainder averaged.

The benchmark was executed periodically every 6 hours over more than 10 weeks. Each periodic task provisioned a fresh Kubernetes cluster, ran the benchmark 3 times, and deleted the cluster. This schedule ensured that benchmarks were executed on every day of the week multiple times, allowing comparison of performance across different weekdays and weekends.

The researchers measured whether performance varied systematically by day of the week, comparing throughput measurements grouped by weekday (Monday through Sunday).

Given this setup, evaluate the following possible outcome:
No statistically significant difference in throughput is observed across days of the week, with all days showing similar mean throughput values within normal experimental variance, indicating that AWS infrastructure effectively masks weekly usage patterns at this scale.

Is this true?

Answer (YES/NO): NO